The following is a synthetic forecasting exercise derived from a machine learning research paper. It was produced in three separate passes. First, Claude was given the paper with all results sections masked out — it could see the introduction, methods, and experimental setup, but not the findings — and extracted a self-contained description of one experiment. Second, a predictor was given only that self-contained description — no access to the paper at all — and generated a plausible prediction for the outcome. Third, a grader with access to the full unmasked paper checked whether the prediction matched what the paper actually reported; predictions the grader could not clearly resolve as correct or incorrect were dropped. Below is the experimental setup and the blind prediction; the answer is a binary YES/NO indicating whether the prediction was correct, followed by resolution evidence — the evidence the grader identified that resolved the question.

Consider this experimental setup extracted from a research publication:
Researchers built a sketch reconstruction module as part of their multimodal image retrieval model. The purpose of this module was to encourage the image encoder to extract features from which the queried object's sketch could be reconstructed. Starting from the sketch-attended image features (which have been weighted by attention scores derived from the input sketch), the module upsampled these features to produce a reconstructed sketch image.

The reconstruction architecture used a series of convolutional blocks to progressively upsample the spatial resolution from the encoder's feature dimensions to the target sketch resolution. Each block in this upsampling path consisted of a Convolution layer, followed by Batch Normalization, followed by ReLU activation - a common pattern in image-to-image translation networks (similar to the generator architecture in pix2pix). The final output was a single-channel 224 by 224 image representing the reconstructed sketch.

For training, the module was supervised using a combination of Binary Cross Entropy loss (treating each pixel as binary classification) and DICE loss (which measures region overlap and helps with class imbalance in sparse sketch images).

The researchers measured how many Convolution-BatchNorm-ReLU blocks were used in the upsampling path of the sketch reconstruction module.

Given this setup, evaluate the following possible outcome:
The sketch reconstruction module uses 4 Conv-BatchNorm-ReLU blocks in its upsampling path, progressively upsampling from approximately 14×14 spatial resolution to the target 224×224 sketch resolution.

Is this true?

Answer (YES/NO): NO